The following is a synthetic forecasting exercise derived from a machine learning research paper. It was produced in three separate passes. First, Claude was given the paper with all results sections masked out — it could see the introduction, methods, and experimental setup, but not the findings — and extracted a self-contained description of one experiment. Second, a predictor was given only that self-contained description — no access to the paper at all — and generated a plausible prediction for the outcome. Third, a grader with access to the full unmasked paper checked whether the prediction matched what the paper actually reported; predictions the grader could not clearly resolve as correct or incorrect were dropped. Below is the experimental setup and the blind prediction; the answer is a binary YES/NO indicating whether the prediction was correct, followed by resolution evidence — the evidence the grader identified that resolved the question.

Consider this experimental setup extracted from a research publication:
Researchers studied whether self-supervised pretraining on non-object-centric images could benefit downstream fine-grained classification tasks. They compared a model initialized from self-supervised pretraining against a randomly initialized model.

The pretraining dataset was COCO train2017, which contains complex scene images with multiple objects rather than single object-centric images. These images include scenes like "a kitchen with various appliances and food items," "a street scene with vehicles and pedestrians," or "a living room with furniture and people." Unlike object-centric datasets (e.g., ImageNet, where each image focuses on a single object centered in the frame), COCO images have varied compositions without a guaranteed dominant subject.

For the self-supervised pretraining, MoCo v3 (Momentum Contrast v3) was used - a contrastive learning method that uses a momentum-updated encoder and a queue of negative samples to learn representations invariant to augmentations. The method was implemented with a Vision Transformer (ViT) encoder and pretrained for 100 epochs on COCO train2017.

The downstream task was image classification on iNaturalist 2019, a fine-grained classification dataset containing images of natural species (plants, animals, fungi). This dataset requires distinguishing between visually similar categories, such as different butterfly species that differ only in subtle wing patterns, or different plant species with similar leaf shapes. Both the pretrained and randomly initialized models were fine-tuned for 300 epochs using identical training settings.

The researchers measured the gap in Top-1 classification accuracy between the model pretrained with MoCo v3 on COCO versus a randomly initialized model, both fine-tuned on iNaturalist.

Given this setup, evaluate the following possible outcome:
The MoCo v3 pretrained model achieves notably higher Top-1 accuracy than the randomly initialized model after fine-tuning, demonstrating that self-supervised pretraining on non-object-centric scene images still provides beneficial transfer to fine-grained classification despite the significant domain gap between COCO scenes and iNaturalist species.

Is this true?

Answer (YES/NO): YES